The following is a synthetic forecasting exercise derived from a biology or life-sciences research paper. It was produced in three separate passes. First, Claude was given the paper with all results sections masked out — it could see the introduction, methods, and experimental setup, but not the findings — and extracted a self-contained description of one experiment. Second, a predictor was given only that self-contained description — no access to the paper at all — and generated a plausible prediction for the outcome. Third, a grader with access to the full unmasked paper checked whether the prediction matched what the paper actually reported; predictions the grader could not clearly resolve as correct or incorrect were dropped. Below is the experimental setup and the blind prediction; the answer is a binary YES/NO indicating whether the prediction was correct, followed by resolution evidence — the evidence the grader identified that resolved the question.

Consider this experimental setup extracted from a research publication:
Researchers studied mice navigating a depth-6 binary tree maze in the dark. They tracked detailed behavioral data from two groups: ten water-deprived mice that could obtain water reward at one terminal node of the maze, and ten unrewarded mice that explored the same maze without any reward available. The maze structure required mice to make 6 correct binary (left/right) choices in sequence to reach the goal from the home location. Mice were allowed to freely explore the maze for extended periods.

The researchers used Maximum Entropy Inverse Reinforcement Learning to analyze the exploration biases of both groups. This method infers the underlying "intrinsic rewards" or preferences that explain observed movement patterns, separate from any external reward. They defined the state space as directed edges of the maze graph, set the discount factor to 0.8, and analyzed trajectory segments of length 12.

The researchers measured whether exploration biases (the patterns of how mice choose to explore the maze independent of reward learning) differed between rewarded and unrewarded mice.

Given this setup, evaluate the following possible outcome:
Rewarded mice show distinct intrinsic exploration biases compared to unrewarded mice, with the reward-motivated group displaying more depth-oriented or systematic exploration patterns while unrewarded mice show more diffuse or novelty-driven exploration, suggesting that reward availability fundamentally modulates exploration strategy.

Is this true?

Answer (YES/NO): NO